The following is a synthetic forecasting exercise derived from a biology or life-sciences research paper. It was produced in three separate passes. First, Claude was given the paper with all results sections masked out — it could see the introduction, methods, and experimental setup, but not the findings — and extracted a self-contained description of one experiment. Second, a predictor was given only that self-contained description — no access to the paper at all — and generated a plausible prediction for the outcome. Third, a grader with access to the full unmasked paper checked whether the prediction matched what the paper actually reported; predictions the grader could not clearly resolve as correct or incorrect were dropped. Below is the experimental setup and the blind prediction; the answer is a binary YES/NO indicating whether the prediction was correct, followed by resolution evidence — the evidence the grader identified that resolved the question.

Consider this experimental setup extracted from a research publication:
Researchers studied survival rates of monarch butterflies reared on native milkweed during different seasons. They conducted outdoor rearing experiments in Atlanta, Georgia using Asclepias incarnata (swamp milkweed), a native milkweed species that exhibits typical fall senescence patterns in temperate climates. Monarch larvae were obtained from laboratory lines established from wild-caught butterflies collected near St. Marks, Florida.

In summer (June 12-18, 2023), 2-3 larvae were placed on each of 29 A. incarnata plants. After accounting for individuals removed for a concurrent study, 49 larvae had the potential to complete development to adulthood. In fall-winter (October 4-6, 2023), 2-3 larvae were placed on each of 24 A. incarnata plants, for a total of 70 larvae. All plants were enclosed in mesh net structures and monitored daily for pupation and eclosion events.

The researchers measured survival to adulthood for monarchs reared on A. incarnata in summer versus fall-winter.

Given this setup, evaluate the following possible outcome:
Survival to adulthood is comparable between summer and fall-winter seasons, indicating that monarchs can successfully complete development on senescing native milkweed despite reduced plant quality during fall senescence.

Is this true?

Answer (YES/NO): NO